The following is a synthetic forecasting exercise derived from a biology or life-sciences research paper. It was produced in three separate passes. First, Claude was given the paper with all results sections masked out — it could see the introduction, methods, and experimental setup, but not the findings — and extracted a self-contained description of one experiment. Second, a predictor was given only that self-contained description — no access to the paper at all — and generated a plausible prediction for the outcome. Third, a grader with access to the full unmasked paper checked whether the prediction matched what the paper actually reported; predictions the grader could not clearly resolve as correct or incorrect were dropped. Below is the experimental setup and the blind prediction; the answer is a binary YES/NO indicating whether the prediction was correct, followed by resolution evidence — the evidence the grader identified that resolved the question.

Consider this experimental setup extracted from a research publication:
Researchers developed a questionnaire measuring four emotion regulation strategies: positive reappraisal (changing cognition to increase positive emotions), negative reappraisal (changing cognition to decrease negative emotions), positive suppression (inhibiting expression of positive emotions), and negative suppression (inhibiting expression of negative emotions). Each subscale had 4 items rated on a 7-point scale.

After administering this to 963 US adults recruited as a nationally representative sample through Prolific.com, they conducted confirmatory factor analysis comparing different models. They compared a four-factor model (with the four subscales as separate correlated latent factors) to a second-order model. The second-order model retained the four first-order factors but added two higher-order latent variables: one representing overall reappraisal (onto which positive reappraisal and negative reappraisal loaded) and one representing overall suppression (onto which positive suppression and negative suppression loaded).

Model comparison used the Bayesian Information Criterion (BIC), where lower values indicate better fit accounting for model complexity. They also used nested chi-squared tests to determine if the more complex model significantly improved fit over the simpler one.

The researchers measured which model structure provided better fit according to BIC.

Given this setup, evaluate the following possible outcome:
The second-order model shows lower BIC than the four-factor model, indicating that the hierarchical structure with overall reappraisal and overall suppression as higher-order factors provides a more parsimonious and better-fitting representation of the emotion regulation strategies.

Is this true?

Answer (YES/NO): NO